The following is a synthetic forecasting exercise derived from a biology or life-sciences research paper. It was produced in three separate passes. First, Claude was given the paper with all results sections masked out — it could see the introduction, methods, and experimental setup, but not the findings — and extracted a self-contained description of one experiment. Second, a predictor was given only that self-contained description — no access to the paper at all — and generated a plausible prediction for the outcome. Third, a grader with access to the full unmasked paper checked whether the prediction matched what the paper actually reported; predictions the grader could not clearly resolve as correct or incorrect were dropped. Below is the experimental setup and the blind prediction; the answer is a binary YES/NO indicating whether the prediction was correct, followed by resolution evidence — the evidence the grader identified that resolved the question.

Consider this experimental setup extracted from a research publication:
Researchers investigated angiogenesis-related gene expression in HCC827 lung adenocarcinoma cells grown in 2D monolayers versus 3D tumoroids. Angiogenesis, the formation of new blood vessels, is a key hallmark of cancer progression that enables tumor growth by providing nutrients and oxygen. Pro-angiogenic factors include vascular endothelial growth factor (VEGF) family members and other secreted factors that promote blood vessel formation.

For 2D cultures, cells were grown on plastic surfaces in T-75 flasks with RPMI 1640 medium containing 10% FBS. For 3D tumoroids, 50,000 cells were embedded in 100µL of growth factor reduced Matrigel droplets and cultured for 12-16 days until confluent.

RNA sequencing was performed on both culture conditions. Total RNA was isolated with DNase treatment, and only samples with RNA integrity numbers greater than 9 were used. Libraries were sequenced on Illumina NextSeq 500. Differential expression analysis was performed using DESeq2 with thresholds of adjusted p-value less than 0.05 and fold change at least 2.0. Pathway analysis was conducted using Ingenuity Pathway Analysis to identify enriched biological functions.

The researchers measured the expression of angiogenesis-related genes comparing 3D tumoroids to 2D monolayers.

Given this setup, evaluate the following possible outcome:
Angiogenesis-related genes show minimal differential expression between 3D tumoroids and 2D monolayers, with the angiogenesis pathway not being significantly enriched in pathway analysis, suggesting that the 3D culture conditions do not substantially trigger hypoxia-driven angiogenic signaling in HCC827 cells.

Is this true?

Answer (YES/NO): NO